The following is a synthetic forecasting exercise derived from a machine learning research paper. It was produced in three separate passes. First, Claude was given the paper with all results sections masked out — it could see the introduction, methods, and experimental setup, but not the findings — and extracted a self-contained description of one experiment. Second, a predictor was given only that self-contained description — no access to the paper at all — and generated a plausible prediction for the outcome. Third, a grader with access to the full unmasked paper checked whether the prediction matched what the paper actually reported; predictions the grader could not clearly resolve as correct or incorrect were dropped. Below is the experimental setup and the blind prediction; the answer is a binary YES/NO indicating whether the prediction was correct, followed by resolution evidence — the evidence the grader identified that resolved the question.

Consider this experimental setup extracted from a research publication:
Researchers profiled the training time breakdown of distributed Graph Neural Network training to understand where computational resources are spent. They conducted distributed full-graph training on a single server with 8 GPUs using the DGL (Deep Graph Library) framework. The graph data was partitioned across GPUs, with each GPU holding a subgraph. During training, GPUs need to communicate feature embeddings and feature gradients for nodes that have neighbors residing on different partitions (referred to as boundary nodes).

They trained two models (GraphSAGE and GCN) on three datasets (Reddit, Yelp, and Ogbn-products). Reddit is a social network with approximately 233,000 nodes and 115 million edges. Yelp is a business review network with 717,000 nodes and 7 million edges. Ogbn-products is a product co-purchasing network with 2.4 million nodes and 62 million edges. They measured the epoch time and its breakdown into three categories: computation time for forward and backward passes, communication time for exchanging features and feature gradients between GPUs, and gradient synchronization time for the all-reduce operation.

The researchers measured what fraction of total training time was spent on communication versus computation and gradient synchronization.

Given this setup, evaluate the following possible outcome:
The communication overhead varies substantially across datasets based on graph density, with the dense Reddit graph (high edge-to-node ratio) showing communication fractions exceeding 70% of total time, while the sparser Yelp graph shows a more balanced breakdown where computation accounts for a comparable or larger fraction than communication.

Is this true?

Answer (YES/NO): NO